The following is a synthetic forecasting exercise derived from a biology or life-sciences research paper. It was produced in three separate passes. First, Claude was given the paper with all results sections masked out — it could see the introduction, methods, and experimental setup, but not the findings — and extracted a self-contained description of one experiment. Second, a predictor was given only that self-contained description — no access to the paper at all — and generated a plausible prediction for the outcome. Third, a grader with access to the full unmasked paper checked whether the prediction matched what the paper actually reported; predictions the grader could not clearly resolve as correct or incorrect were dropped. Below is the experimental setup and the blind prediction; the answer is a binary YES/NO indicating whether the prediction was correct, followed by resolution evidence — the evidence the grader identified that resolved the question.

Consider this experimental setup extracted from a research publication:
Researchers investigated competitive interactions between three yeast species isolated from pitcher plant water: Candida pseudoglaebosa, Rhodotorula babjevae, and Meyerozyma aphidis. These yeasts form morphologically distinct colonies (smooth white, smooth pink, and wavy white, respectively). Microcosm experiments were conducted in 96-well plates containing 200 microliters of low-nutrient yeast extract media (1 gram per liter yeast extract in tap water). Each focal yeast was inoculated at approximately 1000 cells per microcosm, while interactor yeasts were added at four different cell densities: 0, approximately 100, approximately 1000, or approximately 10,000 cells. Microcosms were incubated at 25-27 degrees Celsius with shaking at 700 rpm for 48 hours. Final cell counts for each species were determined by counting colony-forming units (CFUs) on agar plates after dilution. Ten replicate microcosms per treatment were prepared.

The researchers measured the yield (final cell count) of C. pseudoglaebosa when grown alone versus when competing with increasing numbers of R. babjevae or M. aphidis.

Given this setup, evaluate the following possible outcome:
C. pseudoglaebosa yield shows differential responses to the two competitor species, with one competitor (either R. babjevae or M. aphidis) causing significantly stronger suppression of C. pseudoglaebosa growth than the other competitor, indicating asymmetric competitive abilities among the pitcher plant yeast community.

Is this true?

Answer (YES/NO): YES